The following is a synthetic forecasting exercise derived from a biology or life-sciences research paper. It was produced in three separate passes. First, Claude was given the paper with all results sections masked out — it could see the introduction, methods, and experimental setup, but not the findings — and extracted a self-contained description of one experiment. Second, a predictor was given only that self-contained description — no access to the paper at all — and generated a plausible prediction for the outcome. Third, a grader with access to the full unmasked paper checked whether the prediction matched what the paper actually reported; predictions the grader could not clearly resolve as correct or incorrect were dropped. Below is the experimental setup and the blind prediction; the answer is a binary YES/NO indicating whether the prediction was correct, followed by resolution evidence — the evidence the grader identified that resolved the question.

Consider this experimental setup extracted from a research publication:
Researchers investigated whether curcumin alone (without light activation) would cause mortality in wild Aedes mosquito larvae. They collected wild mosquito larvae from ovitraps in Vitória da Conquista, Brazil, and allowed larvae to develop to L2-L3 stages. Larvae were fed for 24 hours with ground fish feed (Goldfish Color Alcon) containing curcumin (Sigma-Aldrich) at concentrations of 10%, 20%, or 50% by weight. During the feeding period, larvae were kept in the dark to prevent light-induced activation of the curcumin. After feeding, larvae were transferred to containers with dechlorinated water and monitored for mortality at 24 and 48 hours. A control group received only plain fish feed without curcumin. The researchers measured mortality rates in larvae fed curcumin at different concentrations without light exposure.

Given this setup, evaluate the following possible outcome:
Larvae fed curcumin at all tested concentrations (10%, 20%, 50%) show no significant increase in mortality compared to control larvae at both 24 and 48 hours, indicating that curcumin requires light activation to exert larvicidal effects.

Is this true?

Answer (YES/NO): NO